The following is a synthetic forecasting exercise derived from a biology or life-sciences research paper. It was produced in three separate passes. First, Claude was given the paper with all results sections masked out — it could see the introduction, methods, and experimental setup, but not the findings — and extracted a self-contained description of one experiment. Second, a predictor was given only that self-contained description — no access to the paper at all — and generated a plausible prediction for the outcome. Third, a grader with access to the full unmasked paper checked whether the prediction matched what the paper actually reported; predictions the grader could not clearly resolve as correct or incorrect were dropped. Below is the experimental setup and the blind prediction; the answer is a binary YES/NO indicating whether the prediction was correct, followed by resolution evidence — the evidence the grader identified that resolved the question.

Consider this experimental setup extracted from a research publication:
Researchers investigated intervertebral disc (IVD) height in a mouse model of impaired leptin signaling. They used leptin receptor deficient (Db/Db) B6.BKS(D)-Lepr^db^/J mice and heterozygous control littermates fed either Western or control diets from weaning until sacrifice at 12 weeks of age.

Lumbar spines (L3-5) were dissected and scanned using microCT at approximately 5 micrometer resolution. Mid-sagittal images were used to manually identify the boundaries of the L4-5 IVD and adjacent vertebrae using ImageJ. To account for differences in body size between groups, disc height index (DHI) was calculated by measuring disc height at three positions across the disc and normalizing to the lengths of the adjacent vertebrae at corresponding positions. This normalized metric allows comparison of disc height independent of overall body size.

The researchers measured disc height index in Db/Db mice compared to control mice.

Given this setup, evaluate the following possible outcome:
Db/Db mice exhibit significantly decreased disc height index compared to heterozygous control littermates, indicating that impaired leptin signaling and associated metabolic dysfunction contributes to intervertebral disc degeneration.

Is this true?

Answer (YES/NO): NO